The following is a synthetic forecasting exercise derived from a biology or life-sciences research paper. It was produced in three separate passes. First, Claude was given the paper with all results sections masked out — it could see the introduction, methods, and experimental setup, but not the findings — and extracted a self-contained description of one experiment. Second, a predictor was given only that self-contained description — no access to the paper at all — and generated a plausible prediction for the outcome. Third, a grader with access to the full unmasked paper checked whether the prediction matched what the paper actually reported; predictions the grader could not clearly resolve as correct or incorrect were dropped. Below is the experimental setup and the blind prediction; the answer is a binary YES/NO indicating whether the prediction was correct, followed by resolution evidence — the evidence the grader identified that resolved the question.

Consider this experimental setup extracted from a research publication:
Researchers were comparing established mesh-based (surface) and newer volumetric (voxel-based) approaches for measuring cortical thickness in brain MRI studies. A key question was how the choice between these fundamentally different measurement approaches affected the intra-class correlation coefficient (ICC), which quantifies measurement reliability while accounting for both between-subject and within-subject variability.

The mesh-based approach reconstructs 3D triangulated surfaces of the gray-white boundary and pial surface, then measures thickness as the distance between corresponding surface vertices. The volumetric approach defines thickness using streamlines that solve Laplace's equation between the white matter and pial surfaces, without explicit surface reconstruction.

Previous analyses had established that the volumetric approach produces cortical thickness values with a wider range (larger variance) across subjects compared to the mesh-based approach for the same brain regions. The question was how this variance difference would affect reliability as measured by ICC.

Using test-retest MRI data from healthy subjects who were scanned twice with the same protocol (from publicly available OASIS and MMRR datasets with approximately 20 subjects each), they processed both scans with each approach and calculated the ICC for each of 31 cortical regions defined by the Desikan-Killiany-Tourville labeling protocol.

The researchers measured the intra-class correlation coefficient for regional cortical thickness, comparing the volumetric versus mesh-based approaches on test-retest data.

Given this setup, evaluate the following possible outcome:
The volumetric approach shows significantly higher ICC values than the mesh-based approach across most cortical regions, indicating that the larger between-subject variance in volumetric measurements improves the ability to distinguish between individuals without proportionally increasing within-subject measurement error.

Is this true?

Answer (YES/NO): NO